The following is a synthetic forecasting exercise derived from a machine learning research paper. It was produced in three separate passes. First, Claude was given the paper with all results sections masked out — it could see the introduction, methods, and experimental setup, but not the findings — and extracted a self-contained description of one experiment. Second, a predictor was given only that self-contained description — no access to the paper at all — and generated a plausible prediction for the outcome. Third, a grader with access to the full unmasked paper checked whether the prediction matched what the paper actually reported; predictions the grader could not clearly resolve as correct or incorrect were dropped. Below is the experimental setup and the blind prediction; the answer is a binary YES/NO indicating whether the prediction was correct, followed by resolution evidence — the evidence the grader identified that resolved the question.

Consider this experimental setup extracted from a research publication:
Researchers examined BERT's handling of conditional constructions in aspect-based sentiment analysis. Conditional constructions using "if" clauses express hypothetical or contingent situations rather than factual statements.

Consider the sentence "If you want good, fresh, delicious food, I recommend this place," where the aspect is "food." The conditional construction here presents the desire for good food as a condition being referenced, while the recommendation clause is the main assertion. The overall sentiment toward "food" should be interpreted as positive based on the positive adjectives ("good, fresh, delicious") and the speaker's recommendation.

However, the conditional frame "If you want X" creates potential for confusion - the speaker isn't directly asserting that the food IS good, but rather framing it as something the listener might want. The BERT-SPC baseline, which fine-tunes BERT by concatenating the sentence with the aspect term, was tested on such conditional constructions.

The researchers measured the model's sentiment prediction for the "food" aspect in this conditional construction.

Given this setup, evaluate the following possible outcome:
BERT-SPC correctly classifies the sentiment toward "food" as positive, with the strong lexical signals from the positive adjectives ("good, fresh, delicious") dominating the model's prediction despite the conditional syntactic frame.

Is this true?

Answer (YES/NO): NO